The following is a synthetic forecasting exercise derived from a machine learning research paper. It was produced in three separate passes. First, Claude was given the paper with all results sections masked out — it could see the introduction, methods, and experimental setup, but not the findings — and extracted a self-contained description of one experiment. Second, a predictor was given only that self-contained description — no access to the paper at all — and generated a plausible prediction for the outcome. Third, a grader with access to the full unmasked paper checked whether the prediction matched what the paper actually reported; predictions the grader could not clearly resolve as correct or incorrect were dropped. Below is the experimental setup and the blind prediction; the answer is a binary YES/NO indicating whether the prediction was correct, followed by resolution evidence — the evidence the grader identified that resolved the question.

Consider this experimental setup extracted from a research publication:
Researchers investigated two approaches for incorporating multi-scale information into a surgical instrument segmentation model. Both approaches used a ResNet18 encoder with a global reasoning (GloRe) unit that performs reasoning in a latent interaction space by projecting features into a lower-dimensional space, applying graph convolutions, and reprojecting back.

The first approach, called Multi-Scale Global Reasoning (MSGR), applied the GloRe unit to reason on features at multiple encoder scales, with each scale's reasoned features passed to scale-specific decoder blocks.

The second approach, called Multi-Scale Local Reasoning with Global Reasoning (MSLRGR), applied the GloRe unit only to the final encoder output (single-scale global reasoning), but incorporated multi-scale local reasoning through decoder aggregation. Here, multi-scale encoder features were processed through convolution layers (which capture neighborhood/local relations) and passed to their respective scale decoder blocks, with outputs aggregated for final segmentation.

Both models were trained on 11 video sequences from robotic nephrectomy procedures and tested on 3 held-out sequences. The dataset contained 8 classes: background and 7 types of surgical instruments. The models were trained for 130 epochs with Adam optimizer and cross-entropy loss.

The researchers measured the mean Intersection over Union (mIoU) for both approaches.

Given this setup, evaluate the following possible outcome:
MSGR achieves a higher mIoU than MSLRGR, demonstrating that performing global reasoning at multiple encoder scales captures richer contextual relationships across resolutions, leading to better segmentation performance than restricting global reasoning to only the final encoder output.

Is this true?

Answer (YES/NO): NO